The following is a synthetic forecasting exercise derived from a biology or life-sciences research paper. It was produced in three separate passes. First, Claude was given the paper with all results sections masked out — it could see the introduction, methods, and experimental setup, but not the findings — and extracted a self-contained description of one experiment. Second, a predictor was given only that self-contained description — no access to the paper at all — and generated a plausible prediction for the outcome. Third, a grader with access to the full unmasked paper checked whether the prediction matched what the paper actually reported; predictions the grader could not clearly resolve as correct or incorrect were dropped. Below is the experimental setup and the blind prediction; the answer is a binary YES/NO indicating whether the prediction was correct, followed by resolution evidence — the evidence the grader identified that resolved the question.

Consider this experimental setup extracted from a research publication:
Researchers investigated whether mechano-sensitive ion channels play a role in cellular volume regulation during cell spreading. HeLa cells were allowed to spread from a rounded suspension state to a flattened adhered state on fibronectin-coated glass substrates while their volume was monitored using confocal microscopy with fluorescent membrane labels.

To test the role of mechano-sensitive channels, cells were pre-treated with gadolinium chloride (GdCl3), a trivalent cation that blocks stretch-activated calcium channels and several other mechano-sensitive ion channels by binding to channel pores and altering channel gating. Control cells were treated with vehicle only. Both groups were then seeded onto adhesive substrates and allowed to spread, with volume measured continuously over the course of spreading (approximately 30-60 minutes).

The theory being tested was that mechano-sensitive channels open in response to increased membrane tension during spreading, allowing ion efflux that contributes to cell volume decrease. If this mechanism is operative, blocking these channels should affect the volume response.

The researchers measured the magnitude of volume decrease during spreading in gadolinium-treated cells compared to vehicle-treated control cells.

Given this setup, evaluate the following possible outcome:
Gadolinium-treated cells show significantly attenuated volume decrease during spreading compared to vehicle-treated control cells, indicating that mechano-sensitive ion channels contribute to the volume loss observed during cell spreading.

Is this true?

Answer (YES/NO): YES